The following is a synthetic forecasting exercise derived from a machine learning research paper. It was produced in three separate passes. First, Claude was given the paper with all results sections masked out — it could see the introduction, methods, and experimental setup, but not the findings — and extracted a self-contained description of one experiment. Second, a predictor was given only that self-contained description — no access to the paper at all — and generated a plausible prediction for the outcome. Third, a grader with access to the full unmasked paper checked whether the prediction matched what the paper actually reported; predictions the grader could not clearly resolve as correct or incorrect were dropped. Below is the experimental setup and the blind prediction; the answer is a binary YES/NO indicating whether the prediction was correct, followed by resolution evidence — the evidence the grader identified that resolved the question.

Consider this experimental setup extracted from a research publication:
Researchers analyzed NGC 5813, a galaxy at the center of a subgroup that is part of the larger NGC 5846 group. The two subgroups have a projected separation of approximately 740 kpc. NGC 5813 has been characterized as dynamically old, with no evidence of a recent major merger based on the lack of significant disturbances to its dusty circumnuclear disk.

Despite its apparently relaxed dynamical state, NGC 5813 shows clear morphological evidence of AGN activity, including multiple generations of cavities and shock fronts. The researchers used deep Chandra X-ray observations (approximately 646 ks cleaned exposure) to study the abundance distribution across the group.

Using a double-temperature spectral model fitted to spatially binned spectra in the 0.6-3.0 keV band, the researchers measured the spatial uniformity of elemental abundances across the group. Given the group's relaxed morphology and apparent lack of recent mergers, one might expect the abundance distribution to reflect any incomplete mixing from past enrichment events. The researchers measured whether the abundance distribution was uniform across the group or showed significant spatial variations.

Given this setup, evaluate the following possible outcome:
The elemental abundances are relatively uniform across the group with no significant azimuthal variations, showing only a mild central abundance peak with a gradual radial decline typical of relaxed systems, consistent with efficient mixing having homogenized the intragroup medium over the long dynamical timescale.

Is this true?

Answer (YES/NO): NO